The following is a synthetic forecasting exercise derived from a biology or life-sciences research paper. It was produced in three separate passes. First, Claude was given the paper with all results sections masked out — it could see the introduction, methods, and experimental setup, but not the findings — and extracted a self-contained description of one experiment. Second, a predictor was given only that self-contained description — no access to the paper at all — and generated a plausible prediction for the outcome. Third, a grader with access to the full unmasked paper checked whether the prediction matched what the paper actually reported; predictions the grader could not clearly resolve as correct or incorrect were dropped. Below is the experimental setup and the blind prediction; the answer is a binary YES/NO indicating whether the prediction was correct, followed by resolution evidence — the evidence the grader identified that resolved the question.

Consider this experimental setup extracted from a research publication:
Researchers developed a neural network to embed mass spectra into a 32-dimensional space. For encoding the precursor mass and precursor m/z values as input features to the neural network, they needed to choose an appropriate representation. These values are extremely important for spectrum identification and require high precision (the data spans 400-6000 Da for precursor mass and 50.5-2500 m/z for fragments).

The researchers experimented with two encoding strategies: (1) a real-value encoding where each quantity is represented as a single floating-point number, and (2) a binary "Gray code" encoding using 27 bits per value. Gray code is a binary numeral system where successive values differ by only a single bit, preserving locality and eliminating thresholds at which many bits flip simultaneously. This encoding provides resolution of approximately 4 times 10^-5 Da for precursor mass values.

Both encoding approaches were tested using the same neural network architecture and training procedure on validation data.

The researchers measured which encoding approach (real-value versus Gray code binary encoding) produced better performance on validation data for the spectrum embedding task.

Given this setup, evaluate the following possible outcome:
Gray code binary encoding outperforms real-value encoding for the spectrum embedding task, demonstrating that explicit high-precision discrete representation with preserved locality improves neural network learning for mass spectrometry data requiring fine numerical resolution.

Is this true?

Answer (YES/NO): YES